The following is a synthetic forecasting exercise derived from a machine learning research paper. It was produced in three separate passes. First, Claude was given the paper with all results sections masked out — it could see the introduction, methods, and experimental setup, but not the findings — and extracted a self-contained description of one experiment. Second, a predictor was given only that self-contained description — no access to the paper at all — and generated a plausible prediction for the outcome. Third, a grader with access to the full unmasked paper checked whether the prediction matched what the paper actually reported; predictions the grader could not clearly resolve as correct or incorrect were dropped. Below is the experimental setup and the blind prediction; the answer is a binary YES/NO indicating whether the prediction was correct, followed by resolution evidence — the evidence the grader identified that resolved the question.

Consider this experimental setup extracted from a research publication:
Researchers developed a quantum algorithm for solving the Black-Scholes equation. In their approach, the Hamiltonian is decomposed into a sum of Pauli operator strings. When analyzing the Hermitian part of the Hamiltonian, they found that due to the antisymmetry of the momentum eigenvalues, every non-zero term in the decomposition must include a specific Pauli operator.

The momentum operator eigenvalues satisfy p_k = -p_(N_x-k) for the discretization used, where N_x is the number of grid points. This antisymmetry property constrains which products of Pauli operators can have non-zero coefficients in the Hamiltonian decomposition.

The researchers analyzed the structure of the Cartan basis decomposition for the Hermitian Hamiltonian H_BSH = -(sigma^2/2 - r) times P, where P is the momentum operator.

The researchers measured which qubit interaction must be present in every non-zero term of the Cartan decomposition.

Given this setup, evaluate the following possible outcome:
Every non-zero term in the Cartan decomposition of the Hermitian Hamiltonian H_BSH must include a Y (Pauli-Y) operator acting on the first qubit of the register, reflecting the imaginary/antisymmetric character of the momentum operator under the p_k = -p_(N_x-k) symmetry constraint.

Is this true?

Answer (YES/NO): NO